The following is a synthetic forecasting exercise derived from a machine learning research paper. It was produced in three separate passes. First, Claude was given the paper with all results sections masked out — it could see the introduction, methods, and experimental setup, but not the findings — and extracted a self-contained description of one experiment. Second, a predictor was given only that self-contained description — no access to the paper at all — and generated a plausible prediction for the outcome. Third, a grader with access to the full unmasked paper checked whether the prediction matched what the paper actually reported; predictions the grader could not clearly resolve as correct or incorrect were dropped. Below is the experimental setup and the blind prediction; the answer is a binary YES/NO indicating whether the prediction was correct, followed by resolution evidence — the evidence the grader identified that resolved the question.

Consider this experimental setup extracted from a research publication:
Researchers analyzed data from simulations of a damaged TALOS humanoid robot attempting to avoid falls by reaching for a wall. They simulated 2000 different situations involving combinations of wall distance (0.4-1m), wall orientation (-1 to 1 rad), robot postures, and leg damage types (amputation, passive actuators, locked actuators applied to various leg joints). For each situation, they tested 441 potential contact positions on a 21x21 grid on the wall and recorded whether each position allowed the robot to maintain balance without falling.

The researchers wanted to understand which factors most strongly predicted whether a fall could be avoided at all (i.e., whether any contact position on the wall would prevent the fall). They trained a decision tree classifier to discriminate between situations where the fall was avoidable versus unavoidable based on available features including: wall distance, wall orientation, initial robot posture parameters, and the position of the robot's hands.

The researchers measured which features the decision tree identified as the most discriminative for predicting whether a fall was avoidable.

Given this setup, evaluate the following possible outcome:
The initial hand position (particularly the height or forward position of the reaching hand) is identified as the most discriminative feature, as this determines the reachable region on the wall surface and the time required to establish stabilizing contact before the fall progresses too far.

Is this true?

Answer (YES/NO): NO